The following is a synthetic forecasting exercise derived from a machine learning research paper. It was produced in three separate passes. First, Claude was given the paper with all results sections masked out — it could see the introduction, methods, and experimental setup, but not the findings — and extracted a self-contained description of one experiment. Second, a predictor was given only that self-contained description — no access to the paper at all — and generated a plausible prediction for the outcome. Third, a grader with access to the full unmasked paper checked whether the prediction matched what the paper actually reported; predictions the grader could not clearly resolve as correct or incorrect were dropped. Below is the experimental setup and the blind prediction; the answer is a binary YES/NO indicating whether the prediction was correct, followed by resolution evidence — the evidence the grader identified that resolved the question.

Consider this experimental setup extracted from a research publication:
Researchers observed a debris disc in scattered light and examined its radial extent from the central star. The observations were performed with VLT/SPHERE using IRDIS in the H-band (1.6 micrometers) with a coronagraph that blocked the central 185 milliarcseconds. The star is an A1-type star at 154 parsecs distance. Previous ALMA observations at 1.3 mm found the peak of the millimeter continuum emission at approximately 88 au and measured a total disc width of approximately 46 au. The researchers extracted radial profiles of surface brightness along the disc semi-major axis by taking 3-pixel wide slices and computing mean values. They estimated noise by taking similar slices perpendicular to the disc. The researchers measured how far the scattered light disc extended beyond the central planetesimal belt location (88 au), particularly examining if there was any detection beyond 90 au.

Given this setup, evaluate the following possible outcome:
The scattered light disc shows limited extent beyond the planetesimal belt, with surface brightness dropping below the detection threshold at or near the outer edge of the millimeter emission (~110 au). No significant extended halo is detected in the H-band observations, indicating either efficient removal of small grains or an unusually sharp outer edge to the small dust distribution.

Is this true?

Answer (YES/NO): NO